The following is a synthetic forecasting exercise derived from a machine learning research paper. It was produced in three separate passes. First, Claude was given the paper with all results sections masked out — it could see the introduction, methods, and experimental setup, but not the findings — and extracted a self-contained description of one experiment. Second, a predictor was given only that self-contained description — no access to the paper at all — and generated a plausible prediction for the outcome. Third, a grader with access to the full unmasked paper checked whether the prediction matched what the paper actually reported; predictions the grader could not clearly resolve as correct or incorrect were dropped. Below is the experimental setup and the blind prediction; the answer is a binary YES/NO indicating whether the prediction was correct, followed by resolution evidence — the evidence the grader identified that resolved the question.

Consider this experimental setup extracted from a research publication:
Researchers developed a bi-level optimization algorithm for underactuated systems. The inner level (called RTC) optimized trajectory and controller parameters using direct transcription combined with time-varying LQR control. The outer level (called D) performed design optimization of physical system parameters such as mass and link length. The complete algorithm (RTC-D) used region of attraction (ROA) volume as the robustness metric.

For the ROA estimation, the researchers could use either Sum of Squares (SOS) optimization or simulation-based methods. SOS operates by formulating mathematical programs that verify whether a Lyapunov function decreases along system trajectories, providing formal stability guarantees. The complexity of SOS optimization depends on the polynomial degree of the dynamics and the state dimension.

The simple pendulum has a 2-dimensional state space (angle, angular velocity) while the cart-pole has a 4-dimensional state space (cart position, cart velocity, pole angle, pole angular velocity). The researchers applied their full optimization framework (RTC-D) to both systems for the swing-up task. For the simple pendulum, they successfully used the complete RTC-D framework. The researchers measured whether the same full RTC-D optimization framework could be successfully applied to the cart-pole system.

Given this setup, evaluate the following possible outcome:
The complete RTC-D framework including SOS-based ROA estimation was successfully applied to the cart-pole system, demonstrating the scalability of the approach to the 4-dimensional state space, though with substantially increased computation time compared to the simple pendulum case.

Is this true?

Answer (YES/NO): NO